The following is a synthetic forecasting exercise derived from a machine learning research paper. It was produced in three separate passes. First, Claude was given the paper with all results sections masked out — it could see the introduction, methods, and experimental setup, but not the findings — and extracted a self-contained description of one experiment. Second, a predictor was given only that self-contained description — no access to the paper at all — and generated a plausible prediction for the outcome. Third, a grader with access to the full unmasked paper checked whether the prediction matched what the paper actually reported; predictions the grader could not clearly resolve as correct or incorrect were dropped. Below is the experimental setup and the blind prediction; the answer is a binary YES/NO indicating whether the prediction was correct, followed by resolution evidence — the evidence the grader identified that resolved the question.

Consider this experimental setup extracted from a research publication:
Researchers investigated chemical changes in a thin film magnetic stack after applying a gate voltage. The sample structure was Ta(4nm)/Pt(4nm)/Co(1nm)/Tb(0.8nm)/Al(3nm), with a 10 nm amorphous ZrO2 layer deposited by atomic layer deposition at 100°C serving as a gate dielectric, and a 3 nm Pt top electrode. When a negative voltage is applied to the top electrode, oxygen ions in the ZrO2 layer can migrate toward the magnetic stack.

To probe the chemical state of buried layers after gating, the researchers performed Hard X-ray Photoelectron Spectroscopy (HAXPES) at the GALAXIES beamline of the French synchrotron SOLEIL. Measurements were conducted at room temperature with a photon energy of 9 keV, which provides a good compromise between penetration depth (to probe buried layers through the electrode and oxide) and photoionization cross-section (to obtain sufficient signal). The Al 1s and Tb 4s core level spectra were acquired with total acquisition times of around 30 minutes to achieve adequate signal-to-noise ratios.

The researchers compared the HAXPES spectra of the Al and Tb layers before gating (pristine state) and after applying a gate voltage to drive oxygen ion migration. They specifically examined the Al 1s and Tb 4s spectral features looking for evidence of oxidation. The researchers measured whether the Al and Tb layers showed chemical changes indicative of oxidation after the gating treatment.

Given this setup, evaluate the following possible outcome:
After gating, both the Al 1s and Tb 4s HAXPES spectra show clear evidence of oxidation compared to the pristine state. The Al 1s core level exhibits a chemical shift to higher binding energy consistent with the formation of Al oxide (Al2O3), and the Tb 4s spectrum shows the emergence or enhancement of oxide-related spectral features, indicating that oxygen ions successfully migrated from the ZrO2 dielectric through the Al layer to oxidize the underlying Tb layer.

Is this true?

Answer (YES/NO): NO